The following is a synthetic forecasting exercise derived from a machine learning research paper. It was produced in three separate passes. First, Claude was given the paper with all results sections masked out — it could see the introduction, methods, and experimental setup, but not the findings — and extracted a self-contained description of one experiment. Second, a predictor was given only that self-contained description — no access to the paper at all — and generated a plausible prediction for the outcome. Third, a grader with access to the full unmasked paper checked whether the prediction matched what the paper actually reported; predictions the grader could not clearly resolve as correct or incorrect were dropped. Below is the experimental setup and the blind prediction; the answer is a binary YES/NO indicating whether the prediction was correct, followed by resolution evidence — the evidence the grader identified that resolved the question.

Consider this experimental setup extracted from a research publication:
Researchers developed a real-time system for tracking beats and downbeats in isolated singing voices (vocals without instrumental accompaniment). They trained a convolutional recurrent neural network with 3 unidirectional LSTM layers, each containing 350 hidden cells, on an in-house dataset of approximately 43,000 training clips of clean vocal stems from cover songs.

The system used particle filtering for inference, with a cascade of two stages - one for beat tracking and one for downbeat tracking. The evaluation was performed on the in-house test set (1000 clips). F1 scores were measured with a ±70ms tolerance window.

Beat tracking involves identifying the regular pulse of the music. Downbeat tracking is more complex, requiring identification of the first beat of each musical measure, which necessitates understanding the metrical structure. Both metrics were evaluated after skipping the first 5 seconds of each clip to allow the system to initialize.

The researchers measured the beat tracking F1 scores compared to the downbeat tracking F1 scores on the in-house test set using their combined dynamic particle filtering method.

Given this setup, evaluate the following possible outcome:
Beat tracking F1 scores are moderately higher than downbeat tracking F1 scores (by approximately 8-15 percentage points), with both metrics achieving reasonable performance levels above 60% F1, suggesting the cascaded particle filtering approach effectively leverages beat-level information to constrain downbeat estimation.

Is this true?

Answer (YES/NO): NO